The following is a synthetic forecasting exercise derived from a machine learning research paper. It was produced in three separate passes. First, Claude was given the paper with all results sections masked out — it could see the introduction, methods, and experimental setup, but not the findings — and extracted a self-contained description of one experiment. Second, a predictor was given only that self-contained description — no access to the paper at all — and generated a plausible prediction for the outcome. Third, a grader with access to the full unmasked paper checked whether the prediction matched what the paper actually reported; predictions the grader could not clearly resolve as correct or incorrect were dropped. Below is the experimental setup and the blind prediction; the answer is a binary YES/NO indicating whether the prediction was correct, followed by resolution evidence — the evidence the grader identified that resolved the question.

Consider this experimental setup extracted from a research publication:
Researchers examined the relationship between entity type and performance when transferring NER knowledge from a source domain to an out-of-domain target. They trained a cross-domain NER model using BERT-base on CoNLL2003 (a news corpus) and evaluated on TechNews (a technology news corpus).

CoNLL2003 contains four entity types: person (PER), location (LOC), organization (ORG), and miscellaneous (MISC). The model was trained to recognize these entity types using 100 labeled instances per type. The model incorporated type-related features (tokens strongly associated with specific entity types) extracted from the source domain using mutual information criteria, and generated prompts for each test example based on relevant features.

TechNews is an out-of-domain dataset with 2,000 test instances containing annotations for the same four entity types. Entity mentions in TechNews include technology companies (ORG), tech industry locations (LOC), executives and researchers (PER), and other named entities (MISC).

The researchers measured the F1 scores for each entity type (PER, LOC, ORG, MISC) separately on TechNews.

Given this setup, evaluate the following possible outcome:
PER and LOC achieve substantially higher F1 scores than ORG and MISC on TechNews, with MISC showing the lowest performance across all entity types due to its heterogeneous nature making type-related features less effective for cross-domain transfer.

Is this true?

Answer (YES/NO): YES